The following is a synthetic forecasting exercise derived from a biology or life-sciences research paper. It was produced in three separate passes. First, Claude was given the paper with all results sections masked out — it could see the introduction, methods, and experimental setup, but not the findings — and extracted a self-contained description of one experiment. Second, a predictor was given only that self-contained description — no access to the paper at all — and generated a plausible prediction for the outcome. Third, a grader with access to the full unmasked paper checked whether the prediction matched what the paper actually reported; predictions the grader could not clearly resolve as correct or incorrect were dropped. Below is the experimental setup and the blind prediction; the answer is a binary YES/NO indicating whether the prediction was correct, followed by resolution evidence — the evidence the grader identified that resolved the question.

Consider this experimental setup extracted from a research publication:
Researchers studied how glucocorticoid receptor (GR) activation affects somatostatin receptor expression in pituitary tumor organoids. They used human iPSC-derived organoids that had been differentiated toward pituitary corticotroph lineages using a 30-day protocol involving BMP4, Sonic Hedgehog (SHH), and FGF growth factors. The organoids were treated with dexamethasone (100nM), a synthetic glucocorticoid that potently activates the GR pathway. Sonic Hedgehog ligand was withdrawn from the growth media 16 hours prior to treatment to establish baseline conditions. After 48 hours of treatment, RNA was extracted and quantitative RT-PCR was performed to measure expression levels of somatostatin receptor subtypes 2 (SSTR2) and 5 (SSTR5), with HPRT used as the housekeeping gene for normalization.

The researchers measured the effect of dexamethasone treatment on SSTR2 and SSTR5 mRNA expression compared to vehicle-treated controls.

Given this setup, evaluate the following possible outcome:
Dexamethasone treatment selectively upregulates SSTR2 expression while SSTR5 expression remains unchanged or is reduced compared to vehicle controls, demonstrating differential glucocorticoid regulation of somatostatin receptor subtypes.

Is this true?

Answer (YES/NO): NO